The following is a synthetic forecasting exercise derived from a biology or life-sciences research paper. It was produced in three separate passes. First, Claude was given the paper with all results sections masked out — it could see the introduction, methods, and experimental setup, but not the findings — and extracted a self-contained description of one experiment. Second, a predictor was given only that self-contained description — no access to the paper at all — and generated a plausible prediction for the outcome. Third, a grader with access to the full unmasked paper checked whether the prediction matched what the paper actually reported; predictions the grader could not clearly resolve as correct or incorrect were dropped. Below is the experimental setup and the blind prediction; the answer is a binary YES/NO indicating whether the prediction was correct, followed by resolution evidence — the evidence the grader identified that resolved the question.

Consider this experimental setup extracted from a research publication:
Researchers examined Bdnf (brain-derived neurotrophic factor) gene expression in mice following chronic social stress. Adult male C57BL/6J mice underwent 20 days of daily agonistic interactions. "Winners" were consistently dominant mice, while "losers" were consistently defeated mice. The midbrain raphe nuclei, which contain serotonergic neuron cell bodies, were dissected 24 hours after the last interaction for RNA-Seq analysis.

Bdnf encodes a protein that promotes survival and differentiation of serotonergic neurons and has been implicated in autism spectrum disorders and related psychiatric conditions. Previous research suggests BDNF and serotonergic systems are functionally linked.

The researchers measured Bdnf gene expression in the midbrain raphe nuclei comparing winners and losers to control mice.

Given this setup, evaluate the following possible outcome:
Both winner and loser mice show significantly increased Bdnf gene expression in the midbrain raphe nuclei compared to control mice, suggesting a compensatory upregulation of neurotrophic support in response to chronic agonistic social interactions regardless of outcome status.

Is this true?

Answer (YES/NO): NO